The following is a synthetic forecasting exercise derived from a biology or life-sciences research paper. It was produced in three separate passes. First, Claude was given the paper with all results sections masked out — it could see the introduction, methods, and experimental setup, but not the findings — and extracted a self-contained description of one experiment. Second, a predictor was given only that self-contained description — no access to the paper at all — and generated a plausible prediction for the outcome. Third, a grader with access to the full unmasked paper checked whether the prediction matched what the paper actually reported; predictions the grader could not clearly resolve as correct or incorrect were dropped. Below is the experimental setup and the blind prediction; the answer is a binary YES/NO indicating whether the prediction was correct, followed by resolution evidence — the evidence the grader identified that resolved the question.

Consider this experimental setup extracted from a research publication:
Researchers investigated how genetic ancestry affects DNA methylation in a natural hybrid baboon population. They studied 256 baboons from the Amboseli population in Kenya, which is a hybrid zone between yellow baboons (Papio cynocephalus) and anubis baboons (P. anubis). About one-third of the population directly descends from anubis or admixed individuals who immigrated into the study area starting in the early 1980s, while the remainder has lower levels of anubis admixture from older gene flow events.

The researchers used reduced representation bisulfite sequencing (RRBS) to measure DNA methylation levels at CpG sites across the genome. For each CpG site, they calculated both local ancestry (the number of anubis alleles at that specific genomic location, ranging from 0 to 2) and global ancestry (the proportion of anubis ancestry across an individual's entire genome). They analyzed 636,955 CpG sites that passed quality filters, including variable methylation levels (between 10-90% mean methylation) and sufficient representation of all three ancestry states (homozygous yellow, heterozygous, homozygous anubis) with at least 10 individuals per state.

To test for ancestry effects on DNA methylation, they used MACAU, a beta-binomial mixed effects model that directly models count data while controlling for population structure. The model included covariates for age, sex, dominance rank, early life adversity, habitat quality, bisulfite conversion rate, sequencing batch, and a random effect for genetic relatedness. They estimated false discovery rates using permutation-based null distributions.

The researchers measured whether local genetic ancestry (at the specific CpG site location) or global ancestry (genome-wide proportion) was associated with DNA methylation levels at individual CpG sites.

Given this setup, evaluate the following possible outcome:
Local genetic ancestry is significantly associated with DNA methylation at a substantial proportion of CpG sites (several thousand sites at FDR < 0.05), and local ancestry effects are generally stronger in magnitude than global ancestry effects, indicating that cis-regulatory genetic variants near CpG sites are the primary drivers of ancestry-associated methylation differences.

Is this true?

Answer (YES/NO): YES